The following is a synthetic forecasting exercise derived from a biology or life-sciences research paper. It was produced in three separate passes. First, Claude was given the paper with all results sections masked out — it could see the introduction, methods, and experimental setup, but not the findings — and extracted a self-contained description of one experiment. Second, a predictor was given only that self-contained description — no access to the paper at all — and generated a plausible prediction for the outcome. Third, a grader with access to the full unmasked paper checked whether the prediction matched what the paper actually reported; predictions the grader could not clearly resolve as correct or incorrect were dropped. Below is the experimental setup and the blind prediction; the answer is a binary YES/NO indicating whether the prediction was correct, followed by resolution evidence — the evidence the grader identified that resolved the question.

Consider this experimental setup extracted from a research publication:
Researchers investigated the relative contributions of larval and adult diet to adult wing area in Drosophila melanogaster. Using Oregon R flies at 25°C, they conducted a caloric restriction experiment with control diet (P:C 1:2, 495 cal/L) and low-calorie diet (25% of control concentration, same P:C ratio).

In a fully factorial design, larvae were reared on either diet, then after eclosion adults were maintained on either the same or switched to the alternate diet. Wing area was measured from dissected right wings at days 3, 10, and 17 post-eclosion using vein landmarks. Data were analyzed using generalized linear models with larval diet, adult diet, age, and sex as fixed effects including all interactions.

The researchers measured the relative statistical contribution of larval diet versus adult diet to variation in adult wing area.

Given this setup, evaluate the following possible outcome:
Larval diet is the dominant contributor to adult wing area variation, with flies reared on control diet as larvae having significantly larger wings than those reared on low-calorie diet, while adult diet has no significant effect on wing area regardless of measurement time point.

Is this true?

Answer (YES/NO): NO